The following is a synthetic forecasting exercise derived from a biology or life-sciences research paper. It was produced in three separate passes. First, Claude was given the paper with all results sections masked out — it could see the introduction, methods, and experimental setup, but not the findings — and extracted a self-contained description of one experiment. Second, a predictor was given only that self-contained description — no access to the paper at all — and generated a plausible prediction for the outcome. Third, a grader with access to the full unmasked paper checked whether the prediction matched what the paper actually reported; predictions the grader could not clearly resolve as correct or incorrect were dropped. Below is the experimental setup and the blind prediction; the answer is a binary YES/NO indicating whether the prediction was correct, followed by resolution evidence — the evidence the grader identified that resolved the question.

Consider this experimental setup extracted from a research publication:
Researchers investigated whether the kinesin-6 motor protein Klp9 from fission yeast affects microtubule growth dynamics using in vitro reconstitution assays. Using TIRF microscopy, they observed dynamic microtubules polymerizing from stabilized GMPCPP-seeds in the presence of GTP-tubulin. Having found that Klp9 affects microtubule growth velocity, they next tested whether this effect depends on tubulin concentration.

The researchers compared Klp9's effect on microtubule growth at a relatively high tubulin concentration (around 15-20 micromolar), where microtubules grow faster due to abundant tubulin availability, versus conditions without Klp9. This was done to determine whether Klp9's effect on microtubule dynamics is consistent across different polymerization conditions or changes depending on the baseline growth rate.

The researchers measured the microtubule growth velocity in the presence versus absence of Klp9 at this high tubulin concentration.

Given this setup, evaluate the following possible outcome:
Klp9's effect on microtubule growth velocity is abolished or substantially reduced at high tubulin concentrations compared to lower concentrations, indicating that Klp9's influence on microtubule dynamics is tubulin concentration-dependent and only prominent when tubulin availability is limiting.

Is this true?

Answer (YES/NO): NO